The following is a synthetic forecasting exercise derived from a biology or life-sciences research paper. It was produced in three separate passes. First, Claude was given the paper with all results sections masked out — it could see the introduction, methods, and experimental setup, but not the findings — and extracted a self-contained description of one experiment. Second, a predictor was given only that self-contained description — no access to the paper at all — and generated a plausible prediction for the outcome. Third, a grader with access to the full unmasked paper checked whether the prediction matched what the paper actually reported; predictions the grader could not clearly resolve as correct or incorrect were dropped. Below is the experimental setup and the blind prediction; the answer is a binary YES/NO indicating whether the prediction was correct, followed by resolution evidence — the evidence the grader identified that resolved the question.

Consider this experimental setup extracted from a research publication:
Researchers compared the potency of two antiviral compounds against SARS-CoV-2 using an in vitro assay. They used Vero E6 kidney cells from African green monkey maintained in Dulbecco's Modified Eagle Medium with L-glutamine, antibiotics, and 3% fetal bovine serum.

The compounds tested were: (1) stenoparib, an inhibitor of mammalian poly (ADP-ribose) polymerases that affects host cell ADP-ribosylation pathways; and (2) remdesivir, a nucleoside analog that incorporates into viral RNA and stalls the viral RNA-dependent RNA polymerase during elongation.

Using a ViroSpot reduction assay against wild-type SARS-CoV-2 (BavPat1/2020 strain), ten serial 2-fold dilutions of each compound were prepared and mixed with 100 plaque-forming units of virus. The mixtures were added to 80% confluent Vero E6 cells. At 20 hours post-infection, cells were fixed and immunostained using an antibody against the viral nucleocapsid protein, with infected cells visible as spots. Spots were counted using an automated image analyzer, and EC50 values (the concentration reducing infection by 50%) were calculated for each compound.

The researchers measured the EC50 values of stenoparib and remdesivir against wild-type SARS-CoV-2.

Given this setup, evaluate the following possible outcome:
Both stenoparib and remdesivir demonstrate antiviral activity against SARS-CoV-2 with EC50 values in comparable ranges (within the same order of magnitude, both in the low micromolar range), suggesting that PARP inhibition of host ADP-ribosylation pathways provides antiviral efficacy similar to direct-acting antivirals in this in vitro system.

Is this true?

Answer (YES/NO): YES